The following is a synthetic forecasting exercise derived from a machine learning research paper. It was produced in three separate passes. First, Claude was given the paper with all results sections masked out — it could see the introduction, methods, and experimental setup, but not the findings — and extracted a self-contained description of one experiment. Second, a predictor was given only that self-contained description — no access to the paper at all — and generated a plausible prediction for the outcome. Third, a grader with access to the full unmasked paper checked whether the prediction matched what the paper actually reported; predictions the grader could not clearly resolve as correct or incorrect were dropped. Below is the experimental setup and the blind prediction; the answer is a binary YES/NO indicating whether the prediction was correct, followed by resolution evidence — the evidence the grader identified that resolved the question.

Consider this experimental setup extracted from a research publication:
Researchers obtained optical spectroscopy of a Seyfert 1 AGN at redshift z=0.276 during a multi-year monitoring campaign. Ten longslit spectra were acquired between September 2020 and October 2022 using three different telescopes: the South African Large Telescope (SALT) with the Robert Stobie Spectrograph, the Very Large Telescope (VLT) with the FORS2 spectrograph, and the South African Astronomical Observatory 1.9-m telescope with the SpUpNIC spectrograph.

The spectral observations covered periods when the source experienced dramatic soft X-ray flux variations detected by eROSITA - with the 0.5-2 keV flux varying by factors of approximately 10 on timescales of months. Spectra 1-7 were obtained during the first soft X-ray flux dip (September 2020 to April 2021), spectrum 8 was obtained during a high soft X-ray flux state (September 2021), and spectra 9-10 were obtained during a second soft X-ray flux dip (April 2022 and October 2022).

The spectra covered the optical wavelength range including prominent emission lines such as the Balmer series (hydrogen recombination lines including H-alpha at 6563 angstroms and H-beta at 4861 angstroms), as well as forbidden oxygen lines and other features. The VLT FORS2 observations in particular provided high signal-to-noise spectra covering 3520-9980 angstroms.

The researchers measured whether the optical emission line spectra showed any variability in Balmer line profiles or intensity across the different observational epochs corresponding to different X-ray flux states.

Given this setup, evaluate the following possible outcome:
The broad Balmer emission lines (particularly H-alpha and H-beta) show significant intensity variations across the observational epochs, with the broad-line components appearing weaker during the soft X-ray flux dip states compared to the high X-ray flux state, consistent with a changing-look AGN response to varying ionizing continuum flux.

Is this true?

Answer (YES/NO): NO